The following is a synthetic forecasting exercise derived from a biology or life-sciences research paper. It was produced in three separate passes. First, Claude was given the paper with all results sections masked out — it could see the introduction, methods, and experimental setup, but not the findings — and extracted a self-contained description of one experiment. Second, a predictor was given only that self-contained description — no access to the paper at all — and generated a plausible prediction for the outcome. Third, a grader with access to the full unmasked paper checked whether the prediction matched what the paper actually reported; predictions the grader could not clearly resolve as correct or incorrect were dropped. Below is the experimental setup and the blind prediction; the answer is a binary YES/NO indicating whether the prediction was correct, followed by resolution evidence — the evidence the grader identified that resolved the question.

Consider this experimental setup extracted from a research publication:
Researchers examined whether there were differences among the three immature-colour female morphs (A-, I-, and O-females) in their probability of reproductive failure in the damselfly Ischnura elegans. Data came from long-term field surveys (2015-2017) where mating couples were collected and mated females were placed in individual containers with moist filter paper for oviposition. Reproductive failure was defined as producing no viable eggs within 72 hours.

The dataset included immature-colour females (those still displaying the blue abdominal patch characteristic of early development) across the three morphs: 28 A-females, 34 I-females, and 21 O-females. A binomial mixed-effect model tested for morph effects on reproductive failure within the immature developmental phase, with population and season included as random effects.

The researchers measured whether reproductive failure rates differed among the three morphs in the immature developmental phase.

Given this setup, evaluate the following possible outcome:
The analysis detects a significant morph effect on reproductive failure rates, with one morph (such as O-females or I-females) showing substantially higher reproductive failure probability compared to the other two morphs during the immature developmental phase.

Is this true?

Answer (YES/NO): NO